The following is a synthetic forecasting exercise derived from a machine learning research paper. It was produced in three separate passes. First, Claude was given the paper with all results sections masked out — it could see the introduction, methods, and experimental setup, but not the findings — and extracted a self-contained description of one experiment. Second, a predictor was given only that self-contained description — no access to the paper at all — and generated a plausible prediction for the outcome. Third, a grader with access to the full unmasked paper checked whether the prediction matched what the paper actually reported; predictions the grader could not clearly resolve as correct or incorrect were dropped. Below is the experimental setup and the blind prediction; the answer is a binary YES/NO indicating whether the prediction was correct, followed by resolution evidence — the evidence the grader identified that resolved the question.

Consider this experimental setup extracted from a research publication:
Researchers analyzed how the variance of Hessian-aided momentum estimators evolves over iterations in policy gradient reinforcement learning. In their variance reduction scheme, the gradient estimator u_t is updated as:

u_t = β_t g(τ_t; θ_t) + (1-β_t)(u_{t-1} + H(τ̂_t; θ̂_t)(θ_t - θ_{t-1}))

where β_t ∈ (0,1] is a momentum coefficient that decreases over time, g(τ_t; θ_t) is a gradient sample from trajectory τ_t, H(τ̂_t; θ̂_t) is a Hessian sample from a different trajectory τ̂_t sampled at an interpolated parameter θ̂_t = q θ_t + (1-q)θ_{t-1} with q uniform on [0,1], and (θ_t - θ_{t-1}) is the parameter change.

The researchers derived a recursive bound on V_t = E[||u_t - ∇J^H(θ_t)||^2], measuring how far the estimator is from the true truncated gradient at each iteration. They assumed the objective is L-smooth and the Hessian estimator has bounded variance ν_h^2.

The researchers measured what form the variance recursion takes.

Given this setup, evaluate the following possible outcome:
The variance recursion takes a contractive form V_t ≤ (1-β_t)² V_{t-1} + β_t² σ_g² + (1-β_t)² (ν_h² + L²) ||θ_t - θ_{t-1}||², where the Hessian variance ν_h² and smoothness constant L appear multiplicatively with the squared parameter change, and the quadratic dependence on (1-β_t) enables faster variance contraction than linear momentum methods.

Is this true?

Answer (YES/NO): NO